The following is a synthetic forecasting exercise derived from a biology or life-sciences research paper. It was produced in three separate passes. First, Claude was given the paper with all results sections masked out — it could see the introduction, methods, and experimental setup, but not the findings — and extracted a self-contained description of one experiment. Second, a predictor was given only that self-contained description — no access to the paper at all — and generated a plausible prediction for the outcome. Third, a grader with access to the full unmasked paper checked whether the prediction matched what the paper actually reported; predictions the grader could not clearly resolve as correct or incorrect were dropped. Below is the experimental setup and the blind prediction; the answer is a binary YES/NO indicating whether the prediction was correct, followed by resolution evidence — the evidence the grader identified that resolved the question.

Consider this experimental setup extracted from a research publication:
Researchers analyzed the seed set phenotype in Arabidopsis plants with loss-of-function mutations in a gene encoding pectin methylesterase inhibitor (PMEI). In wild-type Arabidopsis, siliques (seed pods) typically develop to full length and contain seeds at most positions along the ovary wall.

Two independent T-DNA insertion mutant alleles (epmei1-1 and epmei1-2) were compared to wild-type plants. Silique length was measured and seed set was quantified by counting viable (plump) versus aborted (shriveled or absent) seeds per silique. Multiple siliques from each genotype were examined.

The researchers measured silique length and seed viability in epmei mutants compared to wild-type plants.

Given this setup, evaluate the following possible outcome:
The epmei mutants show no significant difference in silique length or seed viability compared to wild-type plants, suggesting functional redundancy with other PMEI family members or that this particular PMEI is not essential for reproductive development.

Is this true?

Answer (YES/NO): NO